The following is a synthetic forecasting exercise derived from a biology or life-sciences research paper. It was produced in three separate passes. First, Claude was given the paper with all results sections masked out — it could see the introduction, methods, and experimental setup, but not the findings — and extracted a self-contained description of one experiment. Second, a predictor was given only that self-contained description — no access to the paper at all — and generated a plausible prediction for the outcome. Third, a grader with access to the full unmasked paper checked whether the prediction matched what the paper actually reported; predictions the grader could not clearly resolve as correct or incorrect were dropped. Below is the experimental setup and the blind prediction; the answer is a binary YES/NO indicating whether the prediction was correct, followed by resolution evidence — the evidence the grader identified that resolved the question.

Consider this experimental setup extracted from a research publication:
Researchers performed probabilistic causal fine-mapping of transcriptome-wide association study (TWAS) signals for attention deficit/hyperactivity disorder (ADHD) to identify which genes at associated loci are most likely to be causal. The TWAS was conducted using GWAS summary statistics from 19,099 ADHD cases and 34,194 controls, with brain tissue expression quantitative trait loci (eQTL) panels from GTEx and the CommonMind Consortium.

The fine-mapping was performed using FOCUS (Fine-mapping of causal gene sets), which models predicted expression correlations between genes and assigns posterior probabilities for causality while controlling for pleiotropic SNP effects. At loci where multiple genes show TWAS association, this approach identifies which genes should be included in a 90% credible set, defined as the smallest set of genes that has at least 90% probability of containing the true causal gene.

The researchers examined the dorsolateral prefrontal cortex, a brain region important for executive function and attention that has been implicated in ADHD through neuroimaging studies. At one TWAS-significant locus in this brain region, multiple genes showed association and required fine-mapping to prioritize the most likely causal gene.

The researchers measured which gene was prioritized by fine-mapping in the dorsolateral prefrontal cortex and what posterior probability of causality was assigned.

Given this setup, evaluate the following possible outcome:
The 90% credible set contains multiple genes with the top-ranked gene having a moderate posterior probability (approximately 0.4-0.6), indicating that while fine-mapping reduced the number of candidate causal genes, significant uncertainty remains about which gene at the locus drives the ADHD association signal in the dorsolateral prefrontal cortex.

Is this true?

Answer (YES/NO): YES